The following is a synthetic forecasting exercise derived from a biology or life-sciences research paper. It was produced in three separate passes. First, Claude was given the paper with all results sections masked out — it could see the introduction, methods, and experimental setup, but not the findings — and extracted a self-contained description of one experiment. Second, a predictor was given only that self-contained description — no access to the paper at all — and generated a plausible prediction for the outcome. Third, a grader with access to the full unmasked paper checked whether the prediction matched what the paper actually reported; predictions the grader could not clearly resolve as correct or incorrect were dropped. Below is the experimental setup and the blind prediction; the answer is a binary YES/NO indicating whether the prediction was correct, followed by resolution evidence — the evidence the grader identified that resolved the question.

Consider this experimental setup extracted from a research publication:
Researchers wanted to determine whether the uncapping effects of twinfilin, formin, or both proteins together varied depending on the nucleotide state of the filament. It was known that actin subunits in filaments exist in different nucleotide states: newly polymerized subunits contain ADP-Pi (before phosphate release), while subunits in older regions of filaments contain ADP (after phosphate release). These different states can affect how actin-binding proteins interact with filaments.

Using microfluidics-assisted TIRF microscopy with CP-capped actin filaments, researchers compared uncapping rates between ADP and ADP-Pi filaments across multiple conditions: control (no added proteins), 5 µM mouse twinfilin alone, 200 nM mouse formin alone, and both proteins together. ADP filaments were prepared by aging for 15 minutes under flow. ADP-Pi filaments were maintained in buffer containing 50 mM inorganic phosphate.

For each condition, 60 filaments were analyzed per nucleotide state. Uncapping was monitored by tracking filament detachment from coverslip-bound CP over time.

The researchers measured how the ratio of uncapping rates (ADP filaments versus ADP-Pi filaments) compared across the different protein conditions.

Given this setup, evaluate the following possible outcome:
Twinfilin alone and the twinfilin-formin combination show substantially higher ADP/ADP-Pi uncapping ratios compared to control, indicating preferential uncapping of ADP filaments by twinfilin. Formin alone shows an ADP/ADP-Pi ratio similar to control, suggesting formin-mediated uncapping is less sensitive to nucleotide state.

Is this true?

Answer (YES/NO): NO